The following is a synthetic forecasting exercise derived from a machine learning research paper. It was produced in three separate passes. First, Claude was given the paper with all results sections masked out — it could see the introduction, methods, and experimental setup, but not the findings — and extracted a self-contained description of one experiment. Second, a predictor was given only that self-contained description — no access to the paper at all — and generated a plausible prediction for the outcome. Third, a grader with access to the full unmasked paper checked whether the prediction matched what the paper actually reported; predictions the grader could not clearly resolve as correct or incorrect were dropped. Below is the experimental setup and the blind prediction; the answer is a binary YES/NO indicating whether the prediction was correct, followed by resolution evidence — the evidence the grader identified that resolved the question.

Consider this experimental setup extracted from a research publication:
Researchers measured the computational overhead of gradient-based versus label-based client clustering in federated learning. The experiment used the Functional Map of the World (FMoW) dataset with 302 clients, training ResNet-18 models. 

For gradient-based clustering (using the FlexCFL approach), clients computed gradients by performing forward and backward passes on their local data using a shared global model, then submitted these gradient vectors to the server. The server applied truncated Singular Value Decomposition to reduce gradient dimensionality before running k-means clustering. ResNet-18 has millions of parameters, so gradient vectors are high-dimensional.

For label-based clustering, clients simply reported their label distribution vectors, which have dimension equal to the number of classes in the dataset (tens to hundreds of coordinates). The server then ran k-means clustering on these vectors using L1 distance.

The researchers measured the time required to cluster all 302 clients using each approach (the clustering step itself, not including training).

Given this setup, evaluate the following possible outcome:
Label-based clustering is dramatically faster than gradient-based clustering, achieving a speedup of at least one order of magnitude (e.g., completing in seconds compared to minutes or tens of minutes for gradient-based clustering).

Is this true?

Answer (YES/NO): YES